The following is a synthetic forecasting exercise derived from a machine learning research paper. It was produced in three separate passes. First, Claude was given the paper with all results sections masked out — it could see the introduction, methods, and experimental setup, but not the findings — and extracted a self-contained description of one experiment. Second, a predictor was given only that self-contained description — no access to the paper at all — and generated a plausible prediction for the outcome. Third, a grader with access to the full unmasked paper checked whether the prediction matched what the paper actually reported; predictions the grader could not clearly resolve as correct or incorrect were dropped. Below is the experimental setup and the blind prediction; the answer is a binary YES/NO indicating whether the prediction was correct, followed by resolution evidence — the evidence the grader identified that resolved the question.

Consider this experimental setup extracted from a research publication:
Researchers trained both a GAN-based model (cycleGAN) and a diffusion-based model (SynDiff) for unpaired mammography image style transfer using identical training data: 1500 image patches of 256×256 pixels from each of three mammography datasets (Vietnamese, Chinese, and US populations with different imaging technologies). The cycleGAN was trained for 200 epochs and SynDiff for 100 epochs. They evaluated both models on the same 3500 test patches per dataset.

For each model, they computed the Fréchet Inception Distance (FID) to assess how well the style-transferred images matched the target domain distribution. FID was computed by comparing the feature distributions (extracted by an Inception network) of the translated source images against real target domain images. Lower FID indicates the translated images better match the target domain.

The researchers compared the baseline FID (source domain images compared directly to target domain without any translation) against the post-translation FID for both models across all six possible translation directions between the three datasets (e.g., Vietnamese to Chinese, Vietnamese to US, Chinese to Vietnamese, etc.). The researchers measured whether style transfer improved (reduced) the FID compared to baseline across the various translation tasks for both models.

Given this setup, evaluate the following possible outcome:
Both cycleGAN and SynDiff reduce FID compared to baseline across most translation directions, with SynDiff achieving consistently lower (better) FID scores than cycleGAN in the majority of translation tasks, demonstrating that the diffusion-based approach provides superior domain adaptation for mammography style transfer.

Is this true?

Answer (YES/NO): NO